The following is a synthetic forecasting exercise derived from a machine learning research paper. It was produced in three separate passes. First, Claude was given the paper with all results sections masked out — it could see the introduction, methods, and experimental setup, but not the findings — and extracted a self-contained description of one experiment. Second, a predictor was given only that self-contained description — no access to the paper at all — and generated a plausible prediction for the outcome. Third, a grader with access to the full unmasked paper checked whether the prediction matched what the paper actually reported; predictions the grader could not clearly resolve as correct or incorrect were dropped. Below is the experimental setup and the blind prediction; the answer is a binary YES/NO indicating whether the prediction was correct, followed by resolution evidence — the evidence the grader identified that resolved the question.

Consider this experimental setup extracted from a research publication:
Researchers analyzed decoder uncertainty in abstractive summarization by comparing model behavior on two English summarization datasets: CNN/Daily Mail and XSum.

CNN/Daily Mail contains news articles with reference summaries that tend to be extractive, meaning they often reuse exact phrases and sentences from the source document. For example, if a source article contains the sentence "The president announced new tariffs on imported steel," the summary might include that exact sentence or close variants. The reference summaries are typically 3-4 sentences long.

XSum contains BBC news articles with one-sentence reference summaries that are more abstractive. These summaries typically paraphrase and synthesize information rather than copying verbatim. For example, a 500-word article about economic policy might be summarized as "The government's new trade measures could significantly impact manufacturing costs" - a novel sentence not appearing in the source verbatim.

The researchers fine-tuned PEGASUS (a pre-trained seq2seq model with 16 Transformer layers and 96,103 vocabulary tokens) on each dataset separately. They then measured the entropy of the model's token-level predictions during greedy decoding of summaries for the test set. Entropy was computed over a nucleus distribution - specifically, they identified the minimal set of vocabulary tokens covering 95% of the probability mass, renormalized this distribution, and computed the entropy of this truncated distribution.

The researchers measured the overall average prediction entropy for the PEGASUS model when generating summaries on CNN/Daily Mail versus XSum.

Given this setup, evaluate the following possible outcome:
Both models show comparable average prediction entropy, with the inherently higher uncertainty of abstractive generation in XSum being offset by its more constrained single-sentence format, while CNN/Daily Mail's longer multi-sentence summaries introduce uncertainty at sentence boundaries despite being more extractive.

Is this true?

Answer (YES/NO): NO